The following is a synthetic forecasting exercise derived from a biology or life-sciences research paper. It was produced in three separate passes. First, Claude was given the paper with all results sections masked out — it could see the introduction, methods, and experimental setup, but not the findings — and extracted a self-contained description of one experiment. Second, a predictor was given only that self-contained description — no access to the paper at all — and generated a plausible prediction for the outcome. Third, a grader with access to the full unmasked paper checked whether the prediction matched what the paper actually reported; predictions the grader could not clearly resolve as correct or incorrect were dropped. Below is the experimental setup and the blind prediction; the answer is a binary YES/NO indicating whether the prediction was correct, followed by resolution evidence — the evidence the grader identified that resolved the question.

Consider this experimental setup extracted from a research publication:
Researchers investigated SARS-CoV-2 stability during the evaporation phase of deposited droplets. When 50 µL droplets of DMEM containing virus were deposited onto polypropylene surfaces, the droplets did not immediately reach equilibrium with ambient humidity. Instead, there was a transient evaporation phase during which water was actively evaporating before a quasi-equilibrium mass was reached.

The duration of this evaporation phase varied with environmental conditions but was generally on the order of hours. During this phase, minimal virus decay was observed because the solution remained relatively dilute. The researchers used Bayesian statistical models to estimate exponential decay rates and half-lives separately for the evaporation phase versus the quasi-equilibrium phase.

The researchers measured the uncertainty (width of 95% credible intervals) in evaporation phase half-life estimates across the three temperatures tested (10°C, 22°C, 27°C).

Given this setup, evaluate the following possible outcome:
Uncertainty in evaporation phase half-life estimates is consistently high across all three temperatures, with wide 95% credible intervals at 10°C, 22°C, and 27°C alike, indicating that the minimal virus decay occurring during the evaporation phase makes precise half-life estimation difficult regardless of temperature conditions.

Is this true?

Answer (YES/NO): NO